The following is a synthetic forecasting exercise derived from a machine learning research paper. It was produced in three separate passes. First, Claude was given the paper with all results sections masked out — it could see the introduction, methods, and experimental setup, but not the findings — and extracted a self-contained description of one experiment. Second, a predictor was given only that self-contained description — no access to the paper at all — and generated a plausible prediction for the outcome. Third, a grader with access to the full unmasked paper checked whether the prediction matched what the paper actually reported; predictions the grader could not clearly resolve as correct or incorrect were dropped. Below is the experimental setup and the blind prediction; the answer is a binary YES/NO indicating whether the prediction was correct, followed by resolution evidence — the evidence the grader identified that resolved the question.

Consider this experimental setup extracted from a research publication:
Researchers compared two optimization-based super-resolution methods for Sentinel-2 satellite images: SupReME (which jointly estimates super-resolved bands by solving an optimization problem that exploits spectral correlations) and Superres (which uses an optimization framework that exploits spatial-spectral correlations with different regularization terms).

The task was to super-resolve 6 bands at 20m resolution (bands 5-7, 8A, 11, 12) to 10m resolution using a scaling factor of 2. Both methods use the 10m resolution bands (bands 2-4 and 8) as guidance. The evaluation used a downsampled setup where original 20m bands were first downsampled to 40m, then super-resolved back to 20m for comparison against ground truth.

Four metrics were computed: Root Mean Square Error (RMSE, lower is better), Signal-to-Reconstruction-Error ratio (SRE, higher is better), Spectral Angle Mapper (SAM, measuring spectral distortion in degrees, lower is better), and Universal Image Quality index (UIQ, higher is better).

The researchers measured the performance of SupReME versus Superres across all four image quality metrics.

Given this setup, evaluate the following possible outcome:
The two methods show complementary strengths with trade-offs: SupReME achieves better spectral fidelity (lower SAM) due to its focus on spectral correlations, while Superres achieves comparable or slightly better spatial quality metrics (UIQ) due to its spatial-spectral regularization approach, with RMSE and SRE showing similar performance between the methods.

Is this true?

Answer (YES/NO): NO